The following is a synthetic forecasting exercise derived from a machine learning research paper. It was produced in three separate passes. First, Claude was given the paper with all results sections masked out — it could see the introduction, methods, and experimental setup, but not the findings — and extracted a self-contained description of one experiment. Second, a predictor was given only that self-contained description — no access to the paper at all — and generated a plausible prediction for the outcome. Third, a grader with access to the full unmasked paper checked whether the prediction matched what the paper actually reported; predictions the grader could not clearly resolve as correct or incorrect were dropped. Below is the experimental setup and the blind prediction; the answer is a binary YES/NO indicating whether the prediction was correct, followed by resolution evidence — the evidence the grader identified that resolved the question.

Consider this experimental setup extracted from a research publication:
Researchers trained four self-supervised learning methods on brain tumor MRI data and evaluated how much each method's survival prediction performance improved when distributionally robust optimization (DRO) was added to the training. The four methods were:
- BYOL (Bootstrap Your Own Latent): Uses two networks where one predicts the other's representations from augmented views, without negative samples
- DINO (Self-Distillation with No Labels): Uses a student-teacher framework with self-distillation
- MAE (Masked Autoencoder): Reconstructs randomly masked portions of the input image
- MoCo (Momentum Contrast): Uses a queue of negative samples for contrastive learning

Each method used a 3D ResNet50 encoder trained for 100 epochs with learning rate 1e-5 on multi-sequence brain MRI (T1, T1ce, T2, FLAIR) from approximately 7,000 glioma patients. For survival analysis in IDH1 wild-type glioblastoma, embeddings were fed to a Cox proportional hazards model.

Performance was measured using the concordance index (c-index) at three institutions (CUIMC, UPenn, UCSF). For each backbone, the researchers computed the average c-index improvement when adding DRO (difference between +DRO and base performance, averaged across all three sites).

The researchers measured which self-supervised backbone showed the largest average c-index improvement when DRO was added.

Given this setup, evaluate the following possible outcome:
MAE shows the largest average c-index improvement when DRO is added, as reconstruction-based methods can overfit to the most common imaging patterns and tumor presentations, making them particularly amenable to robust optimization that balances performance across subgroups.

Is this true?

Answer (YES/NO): NO